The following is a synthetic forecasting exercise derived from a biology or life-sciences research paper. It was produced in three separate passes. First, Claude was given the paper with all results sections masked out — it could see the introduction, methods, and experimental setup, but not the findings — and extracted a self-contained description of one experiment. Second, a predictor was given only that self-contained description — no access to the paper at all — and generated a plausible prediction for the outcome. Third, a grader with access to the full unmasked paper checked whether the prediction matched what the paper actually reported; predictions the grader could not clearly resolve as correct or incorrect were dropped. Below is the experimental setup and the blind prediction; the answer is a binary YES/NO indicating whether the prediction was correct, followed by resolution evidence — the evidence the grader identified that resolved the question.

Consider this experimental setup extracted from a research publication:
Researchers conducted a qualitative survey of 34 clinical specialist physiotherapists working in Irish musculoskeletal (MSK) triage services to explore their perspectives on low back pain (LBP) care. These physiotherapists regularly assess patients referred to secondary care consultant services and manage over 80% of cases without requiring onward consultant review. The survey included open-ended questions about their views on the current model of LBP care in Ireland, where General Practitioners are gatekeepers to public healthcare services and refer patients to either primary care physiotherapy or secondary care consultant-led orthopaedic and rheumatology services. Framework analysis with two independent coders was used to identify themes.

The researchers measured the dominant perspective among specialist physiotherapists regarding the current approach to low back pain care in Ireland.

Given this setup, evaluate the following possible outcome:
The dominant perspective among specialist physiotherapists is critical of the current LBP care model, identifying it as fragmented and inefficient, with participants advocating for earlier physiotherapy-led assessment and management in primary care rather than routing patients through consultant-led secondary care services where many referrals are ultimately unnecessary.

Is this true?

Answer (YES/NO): YES